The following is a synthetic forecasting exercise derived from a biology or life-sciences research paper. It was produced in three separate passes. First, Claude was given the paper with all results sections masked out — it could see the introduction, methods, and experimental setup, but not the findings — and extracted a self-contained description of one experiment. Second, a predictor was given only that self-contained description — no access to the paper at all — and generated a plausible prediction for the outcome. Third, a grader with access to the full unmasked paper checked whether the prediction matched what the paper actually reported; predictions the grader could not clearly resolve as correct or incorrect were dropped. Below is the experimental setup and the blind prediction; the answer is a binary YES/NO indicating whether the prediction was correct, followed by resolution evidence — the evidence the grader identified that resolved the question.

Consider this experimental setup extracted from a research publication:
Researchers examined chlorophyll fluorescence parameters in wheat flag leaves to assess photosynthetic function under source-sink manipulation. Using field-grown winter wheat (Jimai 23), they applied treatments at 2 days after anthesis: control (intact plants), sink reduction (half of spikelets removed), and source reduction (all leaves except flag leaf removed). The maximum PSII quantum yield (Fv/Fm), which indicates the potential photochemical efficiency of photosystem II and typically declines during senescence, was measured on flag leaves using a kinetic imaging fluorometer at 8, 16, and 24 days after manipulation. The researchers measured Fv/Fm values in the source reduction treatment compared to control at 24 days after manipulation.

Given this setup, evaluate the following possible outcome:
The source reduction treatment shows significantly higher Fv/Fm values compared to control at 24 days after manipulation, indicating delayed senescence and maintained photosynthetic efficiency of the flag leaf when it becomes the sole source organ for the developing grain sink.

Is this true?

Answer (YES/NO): NO